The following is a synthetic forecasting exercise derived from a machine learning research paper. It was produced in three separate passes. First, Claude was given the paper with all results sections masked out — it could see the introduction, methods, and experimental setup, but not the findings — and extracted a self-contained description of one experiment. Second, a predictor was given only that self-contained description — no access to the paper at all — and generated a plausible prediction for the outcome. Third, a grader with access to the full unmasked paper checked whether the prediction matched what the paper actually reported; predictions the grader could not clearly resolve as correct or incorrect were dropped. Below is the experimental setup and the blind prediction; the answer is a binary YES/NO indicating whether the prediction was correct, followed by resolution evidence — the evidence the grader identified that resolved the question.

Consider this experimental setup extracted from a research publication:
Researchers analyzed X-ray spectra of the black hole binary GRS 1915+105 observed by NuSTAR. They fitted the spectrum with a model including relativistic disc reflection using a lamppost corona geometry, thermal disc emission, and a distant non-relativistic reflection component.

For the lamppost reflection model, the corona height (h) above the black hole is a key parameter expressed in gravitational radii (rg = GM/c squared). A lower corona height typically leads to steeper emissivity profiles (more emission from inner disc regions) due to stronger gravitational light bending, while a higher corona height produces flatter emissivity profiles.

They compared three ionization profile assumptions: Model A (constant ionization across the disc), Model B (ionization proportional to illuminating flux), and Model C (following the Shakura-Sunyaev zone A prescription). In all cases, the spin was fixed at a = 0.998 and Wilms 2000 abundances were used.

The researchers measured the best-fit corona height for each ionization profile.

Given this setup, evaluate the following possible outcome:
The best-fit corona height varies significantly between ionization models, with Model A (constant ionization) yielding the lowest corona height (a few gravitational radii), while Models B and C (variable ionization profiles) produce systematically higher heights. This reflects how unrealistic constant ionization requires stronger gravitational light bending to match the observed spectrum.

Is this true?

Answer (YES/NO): YES